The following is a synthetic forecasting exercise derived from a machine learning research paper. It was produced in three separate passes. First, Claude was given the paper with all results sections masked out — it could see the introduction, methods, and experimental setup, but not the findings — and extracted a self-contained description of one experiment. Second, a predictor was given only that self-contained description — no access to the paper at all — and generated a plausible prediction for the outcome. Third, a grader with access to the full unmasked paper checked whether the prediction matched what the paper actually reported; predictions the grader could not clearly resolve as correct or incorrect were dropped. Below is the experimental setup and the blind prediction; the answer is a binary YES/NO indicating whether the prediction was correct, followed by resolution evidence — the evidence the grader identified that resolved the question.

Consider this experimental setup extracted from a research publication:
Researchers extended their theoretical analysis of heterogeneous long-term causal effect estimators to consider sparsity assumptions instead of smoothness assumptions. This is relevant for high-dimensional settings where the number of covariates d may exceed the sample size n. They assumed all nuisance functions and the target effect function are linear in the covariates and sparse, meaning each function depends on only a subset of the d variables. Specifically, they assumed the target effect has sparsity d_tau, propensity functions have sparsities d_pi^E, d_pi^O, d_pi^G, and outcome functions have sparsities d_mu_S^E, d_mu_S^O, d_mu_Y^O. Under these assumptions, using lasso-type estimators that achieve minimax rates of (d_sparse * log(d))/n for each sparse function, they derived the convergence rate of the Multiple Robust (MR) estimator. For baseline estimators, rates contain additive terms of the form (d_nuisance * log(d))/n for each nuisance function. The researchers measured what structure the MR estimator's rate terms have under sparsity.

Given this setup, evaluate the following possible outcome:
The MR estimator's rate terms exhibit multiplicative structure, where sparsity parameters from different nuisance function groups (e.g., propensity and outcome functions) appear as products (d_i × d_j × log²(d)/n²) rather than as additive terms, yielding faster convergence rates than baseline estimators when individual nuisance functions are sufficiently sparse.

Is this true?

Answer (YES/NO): NO